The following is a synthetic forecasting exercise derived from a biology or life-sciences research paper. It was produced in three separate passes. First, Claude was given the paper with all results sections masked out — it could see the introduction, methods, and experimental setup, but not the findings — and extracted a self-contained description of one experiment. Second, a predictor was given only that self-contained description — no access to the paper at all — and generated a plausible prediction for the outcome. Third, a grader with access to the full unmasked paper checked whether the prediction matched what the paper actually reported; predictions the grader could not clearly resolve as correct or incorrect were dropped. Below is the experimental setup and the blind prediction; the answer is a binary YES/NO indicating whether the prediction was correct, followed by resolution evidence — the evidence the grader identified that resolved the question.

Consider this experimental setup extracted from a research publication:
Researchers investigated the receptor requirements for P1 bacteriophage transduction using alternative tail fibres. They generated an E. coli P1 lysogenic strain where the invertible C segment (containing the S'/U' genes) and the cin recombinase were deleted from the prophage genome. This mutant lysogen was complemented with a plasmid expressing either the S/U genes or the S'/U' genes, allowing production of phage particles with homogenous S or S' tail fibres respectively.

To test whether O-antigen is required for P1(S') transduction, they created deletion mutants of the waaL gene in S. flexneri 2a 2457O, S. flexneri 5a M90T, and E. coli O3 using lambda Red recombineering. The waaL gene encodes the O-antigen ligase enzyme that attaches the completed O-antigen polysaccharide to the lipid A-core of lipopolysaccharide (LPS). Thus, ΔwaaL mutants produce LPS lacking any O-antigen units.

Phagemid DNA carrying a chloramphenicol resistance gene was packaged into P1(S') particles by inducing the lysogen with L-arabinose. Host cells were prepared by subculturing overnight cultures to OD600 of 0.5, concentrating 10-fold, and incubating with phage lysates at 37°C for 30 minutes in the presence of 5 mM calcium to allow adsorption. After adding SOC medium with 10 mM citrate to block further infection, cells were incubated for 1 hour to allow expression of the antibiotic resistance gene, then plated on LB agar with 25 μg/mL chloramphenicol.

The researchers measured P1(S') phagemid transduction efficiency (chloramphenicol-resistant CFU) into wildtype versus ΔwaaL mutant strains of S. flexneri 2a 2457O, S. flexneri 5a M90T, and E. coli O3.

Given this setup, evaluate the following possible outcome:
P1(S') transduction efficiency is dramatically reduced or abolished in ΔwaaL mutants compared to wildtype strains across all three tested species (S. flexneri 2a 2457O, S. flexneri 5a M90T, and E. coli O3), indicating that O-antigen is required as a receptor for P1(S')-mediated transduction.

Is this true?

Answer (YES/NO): YES